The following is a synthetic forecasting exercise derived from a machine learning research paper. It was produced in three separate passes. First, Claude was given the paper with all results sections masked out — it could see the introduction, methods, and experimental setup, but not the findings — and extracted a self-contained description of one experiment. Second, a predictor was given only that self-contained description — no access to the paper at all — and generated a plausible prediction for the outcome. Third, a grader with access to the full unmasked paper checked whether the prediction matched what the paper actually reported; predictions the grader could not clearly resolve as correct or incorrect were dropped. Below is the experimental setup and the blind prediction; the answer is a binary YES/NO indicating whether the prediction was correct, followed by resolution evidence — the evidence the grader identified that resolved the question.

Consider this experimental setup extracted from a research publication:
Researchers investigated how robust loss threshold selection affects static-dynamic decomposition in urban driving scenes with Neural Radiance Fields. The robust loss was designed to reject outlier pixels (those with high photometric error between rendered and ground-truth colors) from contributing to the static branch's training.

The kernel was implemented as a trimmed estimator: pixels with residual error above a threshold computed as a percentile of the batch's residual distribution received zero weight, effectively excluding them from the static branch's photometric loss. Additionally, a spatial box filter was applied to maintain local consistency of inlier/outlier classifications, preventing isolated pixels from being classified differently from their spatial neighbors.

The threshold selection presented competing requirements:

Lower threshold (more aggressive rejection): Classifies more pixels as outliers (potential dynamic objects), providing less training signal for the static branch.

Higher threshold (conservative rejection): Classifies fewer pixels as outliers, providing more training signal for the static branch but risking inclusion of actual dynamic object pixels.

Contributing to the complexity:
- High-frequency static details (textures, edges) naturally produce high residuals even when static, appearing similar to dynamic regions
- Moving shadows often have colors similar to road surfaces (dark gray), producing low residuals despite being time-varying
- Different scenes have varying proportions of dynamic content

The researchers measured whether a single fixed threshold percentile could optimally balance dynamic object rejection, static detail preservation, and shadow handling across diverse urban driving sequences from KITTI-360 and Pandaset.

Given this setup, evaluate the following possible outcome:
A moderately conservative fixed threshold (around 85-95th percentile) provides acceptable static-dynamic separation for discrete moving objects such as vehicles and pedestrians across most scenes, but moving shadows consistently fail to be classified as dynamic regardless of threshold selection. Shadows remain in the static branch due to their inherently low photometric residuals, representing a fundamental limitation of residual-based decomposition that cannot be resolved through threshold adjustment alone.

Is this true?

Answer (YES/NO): NO